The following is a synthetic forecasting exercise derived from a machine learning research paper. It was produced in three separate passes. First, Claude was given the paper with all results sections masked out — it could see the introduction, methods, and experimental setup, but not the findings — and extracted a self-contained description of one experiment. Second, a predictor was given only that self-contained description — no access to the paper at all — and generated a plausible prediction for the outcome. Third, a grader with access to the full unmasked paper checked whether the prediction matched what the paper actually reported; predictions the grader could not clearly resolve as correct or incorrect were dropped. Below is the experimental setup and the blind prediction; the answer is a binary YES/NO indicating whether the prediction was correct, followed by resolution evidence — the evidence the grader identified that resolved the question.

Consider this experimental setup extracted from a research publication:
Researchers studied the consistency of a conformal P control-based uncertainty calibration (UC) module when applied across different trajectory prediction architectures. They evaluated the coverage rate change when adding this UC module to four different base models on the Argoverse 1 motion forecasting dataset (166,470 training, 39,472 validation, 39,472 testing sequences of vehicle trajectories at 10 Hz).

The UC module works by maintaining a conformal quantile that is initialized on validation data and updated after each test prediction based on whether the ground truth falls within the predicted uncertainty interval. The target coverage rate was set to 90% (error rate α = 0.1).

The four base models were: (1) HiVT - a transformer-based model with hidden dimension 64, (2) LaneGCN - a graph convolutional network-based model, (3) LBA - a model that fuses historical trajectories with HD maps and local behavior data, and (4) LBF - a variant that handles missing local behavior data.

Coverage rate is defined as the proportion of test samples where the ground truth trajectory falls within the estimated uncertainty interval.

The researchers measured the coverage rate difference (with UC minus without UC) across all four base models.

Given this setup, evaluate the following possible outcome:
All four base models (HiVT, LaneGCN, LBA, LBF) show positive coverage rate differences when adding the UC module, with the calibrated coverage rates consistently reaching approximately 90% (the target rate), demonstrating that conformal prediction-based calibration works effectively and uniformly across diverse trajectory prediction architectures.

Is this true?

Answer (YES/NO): NO